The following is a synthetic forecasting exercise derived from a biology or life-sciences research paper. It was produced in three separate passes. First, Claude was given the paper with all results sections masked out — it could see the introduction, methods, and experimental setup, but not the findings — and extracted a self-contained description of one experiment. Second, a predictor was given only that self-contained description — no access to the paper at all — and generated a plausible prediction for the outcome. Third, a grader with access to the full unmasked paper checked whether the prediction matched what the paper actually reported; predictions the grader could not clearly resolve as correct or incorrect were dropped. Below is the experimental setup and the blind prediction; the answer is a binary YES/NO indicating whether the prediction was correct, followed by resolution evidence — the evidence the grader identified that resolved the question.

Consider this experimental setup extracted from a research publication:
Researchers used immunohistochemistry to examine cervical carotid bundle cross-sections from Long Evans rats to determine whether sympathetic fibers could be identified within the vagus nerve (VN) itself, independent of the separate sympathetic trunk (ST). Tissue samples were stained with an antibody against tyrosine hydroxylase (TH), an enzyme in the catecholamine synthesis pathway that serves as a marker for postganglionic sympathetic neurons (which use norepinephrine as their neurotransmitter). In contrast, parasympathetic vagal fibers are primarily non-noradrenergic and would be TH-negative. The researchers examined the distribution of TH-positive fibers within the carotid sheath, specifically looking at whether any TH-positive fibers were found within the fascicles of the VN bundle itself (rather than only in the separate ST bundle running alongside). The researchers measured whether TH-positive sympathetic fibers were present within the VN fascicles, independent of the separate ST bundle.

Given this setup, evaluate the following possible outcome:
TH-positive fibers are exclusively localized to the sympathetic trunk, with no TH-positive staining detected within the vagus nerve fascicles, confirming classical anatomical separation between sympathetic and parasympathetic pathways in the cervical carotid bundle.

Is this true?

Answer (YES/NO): NO